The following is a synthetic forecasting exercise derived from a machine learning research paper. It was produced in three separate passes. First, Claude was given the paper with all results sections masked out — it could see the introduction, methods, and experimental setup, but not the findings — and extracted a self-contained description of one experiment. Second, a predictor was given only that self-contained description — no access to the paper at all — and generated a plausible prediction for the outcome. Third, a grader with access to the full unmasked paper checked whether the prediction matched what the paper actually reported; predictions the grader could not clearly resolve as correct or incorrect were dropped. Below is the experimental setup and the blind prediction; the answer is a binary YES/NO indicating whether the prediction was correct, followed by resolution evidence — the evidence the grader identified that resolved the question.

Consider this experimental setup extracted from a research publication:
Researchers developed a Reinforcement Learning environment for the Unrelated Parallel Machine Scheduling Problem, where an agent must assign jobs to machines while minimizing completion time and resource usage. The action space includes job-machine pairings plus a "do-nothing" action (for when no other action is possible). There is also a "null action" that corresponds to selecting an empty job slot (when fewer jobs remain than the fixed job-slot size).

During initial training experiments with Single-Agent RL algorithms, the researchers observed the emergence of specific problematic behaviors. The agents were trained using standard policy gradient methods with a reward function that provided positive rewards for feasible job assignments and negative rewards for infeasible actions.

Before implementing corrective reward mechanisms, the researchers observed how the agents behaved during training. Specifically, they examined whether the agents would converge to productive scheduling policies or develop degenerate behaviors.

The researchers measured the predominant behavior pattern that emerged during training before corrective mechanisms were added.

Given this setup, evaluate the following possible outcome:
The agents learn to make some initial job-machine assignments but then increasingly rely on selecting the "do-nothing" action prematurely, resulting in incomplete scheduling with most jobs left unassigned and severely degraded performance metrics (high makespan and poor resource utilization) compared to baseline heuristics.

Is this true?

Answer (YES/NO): NO